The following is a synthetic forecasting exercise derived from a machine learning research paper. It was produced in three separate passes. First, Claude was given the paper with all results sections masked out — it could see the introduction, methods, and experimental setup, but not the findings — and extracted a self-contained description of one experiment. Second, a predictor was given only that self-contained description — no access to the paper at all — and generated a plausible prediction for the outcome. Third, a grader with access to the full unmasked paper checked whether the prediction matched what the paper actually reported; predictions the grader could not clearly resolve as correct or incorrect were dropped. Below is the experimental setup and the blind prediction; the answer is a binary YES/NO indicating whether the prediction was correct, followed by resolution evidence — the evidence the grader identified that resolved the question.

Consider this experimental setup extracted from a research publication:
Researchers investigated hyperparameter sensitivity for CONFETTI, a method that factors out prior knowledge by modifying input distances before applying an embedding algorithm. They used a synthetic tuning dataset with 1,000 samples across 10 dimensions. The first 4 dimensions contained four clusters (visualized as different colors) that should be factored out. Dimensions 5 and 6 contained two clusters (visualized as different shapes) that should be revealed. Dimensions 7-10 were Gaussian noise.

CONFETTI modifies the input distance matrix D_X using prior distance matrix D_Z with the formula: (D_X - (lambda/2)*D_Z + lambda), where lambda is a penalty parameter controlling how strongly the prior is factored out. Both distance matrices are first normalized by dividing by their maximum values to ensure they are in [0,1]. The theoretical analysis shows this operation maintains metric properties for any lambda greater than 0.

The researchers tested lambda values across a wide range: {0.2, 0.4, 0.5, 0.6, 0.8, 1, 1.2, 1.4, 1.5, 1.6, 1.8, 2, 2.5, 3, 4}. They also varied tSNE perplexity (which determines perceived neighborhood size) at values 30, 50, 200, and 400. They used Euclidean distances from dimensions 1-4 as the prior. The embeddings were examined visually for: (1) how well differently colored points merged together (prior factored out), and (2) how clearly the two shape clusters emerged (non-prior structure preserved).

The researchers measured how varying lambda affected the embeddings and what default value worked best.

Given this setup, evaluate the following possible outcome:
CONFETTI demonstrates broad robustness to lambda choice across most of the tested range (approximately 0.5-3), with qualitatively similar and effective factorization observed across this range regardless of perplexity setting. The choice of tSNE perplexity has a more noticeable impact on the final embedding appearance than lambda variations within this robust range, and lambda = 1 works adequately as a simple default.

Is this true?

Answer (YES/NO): NO